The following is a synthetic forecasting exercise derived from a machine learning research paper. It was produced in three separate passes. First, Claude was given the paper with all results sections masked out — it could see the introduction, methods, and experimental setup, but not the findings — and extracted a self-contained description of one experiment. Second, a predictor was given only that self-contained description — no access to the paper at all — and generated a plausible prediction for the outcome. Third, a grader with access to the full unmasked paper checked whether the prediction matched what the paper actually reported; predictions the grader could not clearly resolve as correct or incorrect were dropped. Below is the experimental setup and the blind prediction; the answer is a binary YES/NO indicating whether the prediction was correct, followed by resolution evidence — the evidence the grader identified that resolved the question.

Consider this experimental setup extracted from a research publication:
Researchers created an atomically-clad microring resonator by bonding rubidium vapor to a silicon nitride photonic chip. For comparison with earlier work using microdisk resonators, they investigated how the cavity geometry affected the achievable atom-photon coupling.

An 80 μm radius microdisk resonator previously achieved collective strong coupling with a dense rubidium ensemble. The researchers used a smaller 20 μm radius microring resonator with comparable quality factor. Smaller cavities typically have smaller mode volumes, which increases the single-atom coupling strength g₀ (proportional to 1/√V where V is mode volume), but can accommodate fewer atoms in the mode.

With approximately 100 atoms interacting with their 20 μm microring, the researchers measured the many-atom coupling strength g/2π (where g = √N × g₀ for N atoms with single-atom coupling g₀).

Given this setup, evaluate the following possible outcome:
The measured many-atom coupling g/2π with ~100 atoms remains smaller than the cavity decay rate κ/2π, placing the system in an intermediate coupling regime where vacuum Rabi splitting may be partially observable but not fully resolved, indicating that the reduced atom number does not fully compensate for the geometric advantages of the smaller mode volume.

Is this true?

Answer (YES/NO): NO